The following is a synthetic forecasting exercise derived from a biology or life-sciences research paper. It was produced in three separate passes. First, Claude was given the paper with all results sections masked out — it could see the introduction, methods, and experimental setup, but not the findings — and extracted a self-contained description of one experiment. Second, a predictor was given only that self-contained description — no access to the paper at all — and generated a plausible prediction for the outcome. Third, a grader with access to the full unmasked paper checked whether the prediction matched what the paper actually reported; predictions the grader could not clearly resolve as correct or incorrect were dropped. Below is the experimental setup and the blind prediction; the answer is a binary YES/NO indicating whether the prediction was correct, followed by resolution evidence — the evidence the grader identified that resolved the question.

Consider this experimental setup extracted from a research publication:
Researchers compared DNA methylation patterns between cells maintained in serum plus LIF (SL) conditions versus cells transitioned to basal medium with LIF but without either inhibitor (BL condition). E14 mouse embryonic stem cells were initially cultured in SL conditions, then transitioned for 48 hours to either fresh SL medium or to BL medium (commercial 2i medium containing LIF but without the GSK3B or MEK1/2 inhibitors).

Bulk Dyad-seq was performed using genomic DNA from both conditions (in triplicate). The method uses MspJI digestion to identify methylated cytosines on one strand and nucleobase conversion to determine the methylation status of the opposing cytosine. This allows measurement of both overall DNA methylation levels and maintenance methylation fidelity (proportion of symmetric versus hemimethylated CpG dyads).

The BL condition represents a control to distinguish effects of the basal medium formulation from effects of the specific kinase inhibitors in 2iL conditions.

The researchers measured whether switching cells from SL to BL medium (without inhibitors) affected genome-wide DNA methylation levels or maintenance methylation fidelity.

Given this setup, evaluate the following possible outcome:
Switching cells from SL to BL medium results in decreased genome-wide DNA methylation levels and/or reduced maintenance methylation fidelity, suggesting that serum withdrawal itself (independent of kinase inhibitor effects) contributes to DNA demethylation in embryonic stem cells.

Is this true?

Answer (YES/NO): NO